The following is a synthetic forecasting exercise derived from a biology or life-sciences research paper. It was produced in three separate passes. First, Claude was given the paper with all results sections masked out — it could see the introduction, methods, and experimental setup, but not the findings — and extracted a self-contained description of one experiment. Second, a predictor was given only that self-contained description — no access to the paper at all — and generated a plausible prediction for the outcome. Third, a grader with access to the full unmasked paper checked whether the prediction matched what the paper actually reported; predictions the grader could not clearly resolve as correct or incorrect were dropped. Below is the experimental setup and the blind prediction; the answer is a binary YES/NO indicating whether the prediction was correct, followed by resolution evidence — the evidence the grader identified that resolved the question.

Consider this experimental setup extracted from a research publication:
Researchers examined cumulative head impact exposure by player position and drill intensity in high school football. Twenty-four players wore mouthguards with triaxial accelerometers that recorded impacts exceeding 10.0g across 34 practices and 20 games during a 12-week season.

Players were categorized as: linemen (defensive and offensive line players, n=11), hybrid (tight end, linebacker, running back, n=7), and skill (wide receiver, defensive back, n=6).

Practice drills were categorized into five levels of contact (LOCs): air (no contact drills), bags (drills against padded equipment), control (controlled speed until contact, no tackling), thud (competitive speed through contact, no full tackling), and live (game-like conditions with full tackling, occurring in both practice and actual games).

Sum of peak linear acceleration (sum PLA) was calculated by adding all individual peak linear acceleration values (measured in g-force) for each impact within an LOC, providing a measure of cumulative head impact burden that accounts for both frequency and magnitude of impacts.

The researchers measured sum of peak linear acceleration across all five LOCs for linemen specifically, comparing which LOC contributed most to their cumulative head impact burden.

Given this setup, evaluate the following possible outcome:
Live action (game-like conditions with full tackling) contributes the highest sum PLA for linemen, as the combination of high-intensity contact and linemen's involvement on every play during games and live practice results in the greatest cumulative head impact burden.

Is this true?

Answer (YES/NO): YES